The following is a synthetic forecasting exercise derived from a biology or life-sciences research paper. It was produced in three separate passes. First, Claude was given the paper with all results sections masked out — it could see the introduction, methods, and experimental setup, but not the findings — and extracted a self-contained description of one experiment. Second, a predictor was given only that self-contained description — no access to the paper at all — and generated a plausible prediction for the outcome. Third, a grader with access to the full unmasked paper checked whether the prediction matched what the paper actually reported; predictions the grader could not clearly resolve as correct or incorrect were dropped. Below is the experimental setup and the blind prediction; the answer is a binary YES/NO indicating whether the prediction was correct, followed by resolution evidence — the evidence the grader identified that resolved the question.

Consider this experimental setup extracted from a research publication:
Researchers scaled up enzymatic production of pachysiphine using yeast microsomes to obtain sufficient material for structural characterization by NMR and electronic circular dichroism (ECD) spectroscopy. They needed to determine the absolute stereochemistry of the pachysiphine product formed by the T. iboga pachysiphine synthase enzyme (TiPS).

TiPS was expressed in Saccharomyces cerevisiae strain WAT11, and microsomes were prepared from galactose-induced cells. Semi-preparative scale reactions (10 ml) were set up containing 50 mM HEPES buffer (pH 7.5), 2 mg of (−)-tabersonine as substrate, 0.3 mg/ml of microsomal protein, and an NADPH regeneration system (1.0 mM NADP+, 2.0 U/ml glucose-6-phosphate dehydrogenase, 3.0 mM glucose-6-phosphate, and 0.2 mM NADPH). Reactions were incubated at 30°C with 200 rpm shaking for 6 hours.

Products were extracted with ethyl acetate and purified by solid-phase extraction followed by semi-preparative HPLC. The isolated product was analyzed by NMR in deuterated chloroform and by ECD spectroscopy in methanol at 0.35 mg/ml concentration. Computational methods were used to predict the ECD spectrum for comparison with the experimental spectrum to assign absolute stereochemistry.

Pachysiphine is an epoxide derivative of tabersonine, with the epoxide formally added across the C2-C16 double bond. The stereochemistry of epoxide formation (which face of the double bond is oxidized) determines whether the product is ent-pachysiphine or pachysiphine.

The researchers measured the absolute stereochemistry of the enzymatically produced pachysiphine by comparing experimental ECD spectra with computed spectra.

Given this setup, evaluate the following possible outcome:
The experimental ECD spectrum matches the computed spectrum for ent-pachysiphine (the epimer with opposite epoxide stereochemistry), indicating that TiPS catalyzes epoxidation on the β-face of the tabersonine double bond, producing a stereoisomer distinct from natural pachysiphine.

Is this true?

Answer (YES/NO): NO